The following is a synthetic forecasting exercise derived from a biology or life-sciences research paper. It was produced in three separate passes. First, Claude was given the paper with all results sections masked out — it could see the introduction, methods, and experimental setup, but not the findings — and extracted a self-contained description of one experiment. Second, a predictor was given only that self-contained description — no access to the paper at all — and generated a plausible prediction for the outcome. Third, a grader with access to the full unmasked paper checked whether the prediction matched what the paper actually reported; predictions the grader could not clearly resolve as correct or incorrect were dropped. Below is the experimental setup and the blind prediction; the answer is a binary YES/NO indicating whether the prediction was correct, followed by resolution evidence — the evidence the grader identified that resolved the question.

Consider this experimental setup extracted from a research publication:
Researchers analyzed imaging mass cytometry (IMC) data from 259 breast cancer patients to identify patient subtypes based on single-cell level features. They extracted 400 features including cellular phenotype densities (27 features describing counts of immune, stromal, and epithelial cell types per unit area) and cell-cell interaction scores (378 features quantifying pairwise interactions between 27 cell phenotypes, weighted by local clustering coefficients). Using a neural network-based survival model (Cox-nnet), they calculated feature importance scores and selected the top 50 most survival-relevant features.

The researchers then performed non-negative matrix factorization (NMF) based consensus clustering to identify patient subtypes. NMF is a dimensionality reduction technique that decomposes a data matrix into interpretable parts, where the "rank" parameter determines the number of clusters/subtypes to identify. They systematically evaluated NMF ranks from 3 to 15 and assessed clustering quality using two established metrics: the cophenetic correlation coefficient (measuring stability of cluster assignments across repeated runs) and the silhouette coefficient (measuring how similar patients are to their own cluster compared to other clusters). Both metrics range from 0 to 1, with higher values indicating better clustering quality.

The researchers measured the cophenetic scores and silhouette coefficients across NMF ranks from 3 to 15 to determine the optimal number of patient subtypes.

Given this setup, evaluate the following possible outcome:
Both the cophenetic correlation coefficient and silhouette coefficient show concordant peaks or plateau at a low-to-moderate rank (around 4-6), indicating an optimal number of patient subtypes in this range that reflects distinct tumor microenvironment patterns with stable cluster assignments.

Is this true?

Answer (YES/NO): NO